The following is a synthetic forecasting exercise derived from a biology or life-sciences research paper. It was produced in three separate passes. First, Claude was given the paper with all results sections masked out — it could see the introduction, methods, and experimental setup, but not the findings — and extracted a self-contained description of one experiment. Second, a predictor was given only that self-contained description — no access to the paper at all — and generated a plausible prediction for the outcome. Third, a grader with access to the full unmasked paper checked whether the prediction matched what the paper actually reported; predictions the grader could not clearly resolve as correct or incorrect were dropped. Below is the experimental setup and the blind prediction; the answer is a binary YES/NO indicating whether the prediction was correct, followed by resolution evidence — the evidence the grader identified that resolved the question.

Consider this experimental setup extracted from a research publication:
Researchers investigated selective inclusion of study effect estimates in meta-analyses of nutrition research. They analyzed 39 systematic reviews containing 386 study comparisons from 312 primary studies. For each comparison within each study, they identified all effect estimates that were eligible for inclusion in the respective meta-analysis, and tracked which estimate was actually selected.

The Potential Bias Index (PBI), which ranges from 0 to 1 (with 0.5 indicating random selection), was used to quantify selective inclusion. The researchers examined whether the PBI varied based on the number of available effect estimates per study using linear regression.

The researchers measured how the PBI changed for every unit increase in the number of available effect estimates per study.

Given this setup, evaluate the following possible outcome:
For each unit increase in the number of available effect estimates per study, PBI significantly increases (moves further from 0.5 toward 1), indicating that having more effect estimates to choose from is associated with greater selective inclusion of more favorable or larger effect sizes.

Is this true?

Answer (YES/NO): NO